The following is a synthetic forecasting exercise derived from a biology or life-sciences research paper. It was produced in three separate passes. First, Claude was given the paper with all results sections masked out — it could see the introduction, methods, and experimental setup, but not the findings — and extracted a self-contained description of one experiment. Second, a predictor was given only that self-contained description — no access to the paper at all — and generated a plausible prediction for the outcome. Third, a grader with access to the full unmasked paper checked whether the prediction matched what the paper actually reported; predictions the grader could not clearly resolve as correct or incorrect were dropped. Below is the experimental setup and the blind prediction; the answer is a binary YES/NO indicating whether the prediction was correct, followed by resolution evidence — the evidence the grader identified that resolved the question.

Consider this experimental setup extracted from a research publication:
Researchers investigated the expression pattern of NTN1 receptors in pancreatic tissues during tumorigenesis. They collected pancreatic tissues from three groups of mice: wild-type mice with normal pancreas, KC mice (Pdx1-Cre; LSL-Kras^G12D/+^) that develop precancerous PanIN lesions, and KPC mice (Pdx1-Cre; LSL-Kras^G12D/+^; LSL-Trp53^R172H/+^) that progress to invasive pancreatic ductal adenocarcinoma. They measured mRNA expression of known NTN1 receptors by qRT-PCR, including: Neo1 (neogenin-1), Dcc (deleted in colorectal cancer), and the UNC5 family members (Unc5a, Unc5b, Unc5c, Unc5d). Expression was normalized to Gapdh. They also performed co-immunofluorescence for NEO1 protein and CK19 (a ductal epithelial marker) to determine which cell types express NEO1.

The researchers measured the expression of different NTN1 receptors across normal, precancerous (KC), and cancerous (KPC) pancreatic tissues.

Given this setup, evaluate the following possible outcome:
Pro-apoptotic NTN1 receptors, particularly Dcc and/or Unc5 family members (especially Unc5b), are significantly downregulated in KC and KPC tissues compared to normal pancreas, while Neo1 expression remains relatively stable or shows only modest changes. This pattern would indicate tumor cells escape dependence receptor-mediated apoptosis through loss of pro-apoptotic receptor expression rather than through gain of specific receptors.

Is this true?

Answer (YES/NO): NO